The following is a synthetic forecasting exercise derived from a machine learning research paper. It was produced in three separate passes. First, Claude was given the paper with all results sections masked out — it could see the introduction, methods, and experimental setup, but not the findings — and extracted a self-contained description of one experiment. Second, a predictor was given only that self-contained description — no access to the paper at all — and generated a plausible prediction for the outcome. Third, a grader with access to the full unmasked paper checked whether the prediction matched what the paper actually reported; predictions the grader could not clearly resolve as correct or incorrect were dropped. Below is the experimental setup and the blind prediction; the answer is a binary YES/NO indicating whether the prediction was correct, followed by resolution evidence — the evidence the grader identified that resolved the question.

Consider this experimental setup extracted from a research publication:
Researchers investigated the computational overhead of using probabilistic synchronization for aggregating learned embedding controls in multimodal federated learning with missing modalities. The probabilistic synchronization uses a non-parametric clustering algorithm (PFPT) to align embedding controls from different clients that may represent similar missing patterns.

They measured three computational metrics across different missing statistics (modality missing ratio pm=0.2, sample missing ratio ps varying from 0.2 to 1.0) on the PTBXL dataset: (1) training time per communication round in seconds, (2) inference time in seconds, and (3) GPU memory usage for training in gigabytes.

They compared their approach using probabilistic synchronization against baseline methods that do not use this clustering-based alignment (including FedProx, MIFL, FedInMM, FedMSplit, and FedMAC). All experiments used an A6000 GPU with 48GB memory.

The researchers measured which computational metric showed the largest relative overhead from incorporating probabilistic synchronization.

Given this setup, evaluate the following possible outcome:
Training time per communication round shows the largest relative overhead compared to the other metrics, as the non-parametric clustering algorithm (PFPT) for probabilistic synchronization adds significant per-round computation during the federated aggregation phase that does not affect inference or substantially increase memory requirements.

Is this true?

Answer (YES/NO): YES